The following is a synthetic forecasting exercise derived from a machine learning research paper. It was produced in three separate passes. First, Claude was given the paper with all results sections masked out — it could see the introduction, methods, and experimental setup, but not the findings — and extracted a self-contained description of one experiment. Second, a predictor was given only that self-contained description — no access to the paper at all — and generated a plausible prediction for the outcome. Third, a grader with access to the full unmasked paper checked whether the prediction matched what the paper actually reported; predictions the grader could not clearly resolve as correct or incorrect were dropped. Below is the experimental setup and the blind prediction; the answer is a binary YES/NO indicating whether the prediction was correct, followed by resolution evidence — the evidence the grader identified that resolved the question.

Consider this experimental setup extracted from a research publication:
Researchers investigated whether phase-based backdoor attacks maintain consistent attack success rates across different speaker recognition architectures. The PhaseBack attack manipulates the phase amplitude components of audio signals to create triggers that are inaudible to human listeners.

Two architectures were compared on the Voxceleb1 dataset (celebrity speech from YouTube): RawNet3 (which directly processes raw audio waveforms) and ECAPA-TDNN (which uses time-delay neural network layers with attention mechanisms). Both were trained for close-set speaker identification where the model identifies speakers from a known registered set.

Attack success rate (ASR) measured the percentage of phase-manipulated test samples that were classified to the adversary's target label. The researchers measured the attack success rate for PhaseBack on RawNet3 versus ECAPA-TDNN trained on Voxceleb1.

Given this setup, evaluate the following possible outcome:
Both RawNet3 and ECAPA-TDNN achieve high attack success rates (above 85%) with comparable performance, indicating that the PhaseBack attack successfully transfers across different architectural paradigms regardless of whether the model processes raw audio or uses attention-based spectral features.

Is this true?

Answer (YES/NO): YES